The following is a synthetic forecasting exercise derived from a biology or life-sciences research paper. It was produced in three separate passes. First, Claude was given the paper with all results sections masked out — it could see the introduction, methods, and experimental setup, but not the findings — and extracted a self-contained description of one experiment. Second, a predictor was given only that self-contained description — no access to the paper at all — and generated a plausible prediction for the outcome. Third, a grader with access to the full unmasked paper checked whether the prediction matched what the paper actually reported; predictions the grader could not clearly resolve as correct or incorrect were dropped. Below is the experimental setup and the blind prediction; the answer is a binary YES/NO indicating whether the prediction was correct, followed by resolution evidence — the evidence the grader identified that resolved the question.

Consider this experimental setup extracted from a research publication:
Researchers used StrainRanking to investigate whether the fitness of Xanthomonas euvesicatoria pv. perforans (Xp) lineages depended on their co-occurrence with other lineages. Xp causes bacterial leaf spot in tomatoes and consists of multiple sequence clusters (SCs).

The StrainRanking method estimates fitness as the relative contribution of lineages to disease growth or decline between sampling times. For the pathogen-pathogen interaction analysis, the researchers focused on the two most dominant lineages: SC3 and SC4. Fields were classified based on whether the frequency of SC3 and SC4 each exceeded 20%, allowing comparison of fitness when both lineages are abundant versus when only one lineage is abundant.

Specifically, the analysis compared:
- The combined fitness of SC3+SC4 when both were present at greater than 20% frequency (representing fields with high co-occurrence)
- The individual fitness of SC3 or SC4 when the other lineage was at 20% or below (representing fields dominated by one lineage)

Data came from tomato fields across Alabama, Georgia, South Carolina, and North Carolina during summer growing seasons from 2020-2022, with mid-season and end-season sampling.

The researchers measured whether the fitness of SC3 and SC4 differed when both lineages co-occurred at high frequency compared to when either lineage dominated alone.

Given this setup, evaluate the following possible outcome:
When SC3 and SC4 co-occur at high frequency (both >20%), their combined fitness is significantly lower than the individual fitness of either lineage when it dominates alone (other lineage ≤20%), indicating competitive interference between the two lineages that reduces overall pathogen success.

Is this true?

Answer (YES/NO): NO